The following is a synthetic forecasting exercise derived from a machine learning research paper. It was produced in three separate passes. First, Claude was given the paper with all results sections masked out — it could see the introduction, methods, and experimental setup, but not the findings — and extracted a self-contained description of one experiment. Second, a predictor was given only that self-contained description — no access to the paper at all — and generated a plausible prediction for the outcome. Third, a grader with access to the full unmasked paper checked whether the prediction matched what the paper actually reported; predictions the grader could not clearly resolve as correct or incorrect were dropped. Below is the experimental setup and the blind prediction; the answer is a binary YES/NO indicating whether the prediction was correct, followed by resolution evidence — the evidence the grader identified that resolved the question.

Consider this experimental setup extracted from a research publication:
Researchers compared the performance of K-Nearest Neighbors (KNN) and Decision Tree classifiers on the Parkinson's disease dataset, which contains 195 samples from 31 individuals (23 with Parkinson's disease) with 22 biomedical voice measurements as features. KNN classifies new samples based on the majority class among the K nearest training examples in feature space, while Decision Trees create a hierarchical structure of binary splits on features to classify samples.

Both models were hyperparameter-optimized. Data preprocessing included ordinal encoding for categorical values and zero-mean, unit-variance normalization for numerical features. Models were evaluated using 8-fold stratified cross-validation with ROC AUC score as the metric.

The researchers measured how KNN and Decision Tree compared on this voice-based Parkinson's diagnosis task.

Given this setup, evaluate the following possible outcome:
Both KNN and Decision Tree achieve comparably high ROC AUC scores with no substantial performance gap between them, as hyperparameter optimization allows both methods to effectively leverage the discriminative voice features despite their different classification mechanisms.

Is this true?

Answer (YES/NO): NO